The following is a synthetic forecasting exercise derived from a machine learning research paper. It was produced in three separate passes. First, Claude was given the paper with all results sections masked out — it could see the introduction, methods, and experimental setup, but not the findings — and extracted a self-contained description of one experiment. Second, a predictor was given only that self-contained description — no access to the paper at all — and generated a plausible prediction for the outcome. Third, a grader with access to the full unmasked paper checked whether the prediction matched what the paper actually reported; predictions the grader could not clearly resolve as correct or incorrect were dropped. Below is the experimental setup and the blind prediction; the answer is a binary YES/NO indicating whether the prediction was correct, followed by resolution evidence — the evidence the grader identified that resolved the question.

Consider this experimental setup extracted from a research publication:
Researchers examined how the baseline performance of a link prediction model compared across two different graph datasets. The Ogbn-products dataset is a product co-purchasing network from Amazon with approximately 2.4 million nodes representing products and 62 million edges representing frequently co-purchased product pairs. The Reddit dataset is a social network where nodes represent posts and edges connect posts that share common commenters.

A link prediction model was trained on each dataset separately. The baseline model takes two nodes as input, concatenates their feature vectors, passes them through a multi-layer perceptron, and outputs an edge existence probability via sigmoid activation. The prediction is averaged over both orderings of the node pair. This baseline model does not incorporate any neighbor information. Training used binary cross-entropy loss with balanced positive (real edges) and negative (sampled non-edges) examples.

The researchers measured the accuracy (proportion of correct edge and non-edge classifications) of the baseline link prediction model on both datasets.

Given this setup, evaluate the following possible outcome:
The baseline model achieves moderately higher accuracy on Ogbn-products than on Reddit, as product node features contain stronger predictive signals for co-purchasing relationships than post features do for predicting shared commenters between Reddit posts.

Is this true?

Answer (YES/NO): NO